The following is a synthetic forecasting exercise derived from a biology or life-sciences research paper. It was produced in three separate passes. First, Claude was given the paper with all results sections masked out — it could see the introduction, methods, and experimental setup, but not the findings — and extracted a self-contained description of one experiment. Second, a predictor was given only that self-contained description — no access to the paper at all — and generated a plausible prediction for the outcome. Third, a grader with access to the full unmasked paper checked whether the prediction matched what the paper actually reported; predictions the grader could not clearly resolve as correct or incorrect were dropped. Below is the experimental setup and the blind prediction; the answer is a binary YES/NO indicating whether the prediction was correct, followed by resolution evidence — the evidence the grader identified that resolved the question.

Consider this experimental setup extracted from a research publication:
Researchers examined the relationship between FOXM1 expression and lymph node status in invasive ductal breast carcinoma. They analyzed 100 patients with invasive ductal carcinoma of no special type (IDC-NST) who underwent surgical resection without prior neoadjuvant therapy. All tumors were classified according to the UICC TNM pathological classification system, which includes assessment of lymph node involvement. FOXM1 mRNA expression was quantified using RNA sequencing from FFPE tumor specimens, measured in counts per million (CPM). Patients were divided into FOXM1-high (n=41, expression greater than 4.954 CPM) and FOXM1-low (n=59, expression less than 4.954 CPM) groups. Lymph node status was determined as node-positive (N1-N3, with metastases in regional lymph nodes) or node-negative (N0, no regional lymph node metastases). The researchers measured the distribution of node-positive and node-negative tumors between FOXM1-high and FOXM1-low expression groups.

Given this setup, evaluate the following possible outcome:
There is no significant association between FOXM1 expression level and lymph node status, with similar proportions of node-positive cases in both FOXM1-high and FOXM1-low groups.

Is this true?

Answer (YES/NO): YES